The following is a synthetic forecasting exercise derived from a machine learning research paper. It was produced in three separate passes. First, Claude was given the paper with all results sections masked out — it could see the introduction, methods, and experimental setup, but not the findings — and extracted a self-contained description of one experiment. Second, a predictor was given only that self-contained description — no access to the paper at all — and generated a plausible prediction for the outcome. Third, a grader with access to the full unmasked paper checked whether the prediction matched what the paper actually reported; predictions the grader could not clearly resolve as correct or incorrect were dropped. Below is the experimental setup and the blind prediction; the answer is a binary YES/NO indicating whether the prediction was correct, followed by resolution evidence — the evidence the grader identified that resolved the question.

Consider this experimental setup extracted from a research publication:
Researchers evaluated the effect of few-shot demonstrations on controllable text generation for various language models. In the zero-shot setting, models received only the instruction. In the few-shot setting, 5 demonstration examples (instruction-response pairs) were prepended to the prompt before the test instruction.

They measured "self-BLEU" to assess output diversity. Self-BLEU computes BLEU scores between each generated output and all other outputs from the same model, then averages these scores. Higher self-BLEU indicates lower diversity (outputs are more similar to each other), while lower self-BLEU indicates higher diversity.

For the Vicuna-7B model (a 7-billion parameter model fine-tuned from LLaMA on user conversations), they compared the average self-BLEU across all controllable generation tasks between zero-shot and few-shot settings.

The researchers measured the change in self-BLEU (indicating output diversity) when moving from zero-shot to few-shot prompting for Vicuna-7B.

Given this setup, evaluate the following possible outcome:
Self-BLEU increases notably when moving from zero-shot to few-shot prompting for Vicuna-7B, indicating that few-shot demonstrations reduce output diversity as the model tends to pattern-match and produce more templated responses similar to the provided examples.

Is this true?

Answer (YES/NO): YES